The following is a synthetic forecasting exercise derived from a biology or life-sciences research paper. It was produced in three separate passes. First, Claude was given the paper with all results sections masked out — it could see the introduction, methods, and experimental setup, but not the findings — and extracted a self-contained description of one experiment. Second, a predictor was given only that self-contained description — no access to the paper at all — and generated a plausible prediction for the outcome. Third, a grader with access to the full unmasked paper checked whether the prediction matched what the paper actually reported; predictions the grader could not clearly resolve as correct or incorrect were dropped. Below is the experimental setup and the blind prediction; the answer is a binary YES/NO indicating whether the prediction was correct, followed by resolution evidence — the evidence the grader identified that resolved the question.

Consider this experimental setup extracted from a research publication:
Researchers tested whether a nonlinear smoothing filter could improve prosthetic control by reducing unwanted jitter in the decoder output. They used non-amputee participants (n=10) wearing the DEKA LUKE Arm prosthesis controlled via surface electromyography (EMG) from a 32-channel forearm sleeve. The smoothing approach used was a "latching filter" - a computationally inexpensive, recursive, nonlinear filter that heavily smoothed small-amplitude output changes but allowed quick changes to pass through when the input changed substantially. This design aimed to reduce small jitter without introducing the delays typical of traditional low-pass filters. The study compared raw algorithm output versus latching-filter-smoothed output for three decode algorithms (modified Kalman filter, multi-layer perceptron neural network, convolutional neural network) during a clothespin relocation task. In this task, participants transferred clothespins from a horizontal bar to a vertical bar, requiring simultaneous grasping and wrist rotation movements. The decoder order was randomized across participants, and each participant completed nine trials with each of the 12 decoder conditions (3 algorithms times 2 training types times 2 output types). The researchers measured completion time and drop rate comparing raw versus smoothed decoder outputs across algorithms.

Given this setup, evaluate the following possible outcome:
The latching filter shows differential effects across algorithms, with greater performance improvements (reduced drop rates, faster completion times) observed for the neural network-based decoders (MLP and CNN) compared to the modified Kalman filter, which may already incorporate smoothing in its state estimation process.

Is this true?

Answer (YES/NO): NO